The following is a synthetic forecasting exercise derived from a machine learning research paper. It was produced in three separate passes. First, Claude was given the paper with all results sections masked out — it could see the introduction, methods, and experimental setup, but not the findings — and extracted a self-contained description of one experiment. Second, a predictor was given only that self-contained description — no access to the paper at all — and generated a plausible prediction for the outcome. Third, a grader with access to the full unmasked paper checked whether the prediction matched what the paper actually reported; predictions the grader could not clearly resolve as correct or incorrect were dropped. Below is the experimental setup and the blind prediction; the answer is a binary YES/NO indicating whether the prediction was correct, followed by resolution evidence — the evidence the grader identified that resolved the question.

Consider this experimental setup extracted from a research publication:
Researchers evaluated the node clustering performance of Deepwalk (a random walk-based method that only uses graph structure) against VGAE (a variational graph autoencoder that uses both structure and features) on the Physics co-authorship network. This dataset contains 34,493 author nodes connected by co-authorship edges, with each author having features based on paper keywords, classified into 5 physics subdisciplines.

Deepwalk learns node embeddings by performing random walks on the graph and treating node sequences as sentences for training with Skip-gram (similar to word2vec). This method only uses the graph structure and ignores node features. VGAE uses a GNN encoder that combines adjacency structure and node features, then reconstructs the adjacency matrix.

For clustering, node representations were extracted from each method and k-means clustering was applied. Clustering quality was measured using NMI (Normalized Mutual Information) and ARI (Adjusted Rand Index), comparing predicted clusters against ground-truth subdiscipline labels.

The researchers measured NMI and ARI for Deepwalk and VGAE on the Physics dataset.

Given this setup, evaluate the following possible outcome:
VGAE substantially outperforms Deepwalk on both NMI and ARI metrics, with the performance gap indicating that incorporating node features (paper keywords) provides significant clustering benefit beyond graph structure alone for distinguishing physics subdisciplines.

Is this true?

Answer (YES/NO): NO